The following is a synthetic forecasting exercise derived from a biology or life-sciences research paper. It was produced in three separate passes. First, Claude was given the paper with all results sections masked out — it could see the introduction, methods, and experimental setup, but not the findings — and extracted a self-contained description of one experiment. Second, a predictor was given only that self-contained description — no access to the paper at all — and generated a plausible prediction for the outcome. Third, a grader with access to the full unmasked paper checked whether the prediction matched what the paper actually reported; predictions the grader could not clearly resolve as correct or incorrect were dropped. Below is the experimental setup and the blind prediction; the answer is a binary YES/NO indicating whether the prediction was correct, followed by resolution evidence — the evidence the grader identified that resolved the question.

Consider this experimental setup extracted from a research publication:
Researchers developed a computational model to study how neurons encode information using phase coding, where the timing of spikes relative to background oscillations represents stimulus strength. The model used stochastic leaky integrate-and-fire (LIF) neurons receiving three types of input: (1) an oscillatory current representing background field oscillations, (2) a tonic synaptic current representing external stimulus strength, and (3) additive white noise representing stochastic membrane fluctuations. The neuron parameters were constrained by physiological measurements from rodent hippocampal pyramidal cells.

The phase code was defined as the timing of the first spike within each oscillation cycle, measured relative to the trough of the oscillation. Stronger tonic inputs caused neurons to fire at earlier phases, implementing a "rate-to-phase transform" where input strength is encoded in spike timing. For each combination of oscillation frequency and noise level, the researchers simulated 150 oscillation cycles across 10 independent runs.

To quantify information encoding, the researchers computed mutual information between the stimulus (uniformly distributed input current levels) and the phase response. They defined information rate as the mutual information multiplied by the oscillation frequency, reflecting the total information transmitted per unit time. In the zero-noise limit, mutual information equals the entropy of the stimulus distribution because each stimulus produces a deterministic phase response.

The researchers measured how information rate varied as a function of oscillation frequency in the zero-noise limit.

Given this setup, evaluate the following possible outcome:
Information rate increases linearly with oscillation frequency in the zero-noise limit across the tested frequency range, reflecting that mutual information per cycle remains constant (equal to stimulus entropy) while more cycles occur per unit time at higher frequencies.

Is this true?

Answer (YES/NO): YES